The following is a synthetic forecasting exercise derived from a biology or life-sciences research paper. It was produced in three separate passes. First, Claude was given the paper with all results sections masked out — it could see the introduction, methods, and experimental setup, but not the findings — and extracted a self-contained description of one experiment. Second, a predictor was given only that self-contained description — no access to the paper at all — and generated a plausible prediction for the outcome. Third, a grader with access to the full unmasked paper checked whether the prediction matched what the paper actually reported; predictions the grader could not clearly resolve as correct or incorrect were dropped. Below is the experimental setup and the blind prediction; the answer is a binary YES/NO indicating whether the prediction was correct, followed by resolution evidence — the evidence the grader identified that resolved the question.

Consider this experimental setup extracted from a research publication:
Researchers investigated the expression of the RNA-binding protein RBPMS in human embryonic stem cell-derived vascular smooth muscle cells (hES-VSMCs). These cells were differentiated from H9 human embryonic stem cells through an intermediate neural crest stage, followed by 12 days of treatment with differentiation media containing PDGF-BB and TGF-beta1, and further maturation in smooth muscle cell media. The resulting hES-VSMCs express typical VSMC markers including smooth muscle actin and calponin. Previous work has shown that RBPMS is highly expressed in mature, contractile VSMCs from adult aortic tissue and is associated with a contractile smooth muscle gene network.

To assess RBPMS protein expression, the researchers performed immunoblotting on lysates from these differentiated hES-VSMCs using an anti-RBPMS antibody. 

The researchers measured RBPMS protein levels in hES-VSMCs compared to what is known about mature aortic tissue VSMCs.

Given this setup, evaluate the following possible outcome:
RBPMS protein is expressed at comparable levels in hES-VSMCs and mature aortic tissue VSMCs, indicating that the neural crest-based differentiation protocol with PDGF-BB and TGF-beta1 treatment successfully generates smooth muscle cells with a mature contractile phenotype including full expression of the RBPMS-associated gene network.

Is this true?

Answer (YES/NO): NO